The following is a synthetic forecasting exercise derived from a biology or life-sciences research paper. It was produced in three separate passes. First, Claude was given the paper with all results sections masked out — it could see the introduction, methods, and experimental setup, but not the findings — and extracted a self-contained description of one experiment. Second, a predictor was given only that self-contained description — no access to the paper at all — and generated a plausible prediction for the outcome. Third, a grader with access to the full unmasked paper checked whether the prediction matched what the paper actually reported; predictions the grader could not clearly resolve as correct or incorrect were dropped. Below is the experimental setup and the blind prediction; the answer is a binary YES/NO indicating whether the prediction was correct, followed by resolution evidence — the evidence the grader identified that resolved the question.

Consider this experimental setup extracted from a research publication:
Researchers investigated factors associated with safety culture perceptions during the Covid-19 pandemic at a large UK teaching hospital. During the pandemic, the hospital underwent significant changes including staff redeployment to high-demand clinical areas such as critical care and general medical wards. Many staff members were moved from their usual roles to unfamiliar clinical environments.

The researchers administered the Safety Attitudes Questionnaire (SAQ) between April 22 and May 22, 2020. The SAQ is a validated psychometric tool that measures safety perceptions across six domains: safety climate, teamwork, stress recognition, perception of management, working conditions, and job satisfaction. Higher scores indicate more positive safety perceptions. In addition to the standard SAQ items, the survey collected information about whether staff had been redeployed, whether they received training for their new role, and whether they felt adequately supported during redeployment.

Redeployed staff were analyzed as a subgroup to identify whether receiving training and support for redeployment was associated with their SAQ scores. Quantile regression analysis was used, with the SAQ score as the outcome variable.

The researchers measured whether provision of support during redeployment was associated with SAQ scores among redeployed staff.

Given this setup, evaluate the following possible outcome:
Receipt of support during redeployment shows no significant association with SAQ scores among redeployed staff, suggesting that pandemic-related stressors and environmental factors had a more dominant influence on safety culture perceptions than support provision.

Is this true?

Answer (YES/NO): NO